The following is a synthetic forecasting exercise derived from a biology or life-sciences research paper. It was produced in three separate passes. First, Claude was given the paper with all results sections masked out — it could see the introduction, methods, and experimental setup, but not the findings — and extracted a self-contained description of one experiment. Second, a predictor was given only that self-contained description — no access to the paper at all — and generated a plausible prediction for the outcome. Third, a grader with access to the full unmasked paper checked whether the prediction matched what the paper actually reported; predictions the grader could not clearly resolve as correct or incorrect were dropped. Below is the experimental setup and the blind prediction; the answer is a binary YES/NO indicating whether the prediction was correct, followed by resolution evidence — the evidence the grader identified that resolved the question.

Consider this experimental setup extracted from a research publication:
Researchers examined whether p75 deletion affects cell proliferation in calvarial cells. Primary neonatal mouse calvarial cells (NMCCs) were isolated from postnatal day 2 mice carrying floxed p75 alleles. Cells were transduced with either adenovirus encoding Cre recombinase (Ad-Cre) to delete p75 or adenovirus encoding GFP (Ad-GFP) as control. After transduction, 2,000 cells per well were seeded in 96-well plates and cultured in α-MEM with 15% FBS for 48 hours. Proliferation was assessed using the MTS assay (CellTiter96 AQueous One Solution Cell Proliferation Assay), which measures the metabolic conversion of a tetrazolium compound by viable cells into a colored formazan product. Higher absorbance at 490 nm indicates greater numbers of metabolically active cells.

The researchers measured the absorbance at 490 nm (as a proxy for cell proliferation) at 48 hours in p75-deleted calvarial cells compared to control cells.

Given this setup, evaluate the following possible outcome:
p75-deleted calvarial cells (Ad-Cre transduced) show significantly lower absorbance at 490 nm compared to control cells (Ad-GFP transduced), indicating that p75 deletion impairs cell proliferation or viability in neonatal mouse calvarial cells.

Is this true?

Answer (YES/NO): NO